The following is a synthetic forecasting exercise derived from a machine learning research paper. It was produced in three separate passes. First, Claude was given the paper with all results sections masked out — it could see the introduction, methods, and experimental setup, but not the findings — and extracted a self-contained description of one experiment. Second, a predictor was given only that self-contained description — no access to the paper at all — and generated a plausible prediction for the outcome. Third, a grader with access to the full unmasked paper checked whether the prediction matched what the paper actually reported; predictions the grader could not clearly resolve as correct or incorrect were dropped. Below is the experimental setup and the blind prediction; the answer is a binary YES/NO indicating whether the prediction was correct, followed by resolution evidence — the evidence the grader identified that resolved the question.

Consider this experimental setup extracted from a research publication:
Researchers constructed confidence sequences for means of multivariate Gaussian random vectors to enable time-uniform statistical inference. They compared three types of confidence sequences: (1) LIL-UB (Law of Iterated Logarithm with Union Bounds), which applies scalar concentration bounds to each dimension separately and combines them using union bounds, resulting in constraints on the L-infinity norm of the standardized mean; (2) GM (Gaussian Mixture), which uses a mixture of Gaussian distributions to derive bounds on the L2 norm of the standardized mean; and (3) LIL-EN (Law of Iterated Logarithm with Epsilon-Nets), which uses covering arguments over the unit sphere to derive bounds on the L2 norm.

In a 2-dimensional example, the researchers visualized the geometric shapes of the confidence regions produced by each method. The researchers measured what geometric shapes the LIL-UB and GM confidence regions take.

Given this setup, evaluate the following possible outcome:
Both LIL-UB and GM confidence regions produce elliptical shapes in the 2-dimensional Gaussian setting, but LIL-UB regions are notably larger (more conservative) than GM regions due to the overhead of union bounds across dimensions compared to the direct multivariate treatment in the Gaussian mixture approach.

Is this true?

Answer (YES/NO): NO